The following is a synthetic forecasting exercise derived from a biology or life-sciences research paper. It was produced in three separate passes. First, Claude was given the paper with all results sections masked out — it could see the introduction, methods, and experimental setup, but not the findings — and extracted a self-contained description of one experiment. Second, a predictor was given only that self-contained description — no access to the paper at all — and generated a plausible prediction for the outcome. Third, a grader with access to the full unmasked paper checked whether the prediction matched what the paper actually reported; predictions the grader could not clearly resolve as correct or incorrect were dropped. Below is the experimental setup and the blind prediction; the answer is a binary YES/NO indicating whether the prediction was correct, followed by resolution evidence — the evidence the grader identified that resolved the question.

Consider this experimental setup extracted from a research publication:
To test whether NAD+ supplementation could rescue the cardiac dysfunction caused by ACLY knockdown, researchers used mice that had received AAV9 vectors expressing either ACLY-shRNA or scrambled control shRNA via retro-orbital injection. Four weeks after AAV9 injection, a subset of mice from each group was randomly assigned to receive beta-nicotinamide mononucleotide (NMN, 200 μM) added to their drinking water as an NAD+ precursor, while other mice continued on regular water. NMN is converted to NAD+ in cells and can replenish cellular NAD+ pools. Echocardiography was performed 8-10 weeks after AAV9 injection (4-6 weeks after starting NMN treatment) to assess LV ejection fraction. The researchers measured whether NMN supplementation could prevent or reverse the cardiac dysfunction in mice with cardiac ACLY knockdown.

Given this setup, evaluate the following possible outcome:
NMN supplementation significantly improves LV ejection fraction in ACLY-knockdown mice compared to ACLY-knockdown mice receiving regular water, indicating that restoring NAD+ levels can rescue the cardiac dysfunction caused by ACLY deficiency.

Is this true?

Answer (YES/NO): YES